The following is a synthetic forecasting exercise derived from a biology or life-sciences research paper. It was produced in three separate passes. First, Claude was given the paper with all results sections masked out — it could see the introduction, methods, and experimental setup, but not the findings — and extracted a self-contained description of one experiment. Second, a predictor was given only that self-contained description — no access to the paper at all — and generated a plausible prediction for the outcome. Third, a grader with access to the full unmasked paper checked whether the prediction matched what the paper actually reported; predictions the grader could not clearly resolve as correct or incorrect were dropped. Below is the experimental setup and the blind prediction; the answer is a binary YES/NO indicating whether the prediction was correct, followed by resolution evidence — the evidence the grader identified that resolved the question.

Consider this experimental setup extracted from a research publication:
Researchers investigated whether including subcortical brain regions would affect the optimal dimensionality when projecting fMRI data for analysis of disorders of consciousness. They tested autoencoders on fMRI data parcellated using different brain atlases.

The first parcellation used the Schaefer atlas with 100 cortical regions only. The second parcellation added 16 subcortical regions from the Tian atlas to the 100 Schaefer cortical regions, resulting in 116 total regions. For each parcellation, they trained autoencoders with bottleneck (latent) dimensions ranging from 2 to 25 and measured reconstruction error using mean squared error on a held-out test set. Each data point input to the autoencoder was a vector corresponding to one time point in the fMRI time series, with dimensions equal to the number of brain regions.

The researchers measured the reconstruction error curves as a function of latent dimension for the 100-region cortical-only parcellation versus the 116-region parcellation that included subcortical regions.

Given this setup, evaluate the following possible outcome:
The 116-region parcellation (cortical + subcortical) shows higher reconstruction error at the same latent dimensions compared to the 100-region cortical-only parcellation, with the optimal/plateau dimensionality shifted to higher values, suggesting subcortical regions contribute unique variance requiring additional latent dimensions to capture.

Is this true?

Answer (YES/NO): NO